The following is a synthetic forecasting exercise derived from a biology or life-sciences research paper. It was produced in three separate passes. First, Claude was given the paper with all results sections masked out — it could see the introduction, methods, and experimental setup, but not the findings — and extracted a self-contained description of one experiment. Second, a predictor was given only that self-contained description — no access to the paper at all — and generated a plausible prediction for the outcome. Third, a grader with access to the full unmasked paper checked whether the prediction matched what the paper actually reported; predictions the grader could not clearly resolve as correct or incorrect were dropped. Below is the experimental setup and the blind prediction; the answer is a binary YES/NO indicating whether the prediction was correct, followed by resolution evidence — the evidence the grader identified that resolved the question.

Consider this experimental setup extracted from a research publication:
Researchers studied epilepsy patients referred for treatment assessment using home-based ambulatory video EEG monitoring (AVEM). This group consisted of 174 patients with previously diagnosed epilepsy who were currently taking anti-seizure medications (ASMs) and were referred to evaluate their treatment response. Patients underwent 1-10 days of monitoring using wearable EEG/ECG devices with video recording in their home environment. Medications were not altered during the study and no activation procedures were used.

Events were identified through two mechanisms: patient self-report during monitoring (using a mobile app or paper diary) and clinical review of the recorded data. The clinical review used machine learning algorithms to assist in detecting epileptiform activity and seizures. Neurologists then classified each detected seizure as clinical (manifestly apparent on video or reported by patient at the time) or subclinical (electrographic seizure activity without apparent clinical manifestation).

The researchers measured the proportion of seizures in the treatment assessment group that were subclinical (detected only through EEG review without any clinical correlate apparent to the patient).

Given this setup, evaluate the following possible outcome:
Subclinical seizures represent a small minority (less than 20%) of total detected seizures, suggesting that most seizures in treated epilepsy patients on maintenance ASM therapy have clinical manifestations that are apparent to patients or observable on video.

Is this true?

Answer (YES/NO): YES